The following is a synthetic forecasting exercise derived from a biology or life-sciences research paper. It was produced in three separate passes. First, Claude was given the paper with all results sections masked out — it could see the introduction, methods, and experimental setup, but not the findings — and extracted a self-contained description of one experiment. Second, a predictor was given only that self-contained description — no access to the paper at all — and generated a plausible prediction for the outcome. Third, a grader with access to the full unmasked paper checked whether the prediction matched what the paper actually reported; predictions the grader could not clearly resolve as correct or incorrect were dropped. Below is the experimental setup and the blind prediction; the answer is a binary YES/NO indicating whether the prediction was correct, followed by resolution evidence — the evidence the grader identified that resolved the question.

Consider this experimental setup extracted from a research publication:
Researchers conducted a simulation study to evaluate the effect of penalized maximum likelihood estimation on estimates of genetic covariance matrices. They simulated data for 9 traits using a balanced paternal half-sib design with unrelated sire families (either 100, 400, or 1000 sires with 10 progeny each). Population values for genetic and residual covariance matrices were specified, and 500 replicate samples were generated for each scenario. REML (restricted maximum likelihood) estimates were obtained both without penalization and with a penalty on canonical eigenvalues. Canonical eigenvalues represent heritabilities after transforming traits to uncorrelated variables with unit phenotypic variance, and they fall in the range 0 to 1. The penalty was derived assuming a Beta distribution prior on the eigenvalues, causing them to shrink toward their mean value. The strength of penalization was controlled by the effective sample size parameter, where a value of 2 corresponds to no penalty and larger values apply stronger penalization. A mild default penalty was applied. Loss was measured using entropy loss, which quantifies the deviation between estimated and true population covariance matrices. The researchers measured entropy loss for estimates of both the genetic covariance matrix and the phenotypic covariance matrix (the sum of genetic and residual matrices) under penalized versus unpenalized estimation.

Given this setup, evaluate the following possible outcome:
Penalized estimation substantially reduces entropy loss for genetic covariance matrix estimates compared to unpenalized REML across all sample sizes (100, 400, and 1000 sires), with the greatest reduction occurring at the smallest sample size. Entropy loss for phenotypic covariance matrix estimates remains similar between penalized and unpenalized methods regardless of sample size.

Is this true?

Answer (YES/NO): YES